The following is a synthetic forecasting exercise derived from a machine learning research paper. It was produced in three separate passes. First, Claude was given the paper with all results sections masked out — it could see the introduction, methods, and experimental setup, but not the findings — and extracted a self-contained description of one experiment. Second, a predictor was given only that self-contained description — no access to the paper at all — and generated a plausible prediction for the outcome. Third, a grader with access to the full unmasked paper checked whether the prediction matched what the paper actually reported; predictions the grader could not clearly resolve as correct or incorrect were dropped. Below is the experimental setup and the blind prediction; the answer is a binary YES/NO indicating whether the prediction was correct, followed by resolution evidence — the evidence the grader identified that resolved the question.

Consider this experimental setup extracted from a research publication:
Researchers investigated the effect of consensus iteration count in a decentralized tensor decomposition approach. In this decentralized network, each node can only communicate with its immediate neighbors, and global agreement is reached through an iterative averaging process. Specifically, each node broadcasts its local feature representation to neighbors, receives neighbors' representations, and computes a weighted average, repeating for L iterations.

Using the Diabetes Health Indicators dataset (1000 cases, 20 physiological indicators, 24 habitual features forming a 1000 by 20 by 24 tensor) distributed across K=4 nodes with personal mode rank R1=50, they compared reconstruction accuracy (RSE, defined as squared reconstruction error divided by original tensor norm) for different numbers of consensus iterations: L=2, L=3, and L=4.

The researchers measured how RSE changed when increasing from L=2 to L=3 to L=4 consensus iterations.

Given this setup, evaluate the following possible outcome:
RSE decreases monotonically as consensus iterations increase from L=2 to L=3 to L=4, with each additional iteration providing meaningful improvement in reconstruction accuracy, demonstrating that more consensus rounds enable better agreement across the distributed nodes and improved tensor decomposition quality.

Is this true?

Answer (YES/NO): NO